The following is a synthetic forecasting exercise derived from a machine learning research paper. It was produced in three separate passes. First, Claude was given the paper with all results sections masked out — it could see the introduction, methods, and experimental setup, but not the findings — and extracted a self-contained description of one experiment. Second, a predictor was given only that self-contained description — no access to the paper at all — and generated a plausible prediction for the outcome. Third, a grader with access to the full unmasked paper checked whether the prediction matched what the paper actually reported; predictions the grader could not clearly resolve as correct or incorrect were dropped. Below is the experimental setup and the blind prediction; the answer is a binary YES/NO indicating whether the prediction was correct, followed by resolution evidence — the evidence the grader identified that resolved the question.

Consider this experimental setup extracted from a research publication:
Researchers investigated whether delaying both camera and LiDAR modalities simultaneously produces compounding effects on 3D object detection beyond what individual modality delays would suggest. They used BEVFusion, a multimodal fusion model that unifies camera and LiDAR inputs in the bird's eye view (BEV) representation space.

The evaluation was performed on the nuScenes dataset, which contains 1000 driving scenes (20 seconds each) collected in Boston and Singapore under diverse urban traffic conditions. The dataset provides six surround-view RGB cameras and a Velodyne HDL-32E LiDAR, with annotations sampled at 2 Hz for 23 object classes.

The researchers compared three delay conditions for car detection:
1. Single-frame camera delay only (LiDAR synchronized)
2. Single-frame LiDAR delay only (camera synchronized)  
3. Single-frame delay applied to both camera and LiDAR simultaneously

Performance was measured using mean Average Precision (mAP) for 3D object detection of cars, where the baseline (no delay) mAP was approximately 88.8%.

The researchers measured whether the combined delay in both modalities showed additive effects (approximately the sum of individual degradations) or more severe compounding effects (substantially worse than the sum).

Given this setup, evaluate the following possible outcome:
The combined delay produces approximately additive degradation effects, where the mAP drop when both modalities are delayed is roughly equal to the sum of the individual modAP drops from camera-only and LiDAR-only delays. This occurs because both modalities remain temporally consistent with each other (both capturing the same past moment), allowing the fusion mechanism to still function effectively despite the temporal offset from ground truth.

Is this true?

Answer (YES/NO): NO